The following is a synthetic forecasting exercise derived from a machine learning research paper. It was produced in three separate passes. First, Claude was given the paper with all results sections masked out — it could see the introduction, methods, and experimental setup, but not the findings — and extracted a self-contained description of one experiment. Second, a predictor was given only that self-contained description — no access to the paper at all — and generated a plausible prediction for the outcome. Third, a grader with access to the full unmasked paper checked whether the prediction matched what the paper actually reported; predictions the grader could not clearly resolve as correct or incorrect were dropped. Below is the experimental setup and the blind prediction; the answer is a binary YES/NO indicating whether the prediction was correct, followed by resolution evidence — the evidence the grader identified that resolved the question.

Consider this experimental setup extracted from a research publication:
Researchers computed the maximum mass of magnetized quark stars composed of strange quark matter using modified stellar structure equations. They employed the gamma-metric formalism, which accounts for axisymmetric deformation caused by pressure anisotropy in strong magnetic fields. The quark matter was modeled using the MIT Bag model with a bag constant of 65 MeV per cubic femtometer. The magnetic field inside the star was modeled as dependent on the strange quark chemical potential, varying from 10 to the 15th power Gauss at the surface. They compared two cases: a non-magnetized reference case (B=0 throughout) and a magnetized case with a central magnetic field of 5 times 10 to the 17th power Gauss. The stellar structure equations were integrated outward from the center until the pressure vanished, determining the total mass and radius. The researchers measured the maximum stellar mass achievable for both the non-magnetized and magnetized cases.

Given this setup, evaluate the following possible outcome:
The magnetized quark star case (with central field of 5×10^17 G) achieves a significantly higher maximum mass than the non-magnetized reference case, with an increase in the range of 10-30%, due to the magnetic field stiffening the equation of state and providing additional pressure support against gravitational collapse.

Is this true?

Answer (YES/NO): NO